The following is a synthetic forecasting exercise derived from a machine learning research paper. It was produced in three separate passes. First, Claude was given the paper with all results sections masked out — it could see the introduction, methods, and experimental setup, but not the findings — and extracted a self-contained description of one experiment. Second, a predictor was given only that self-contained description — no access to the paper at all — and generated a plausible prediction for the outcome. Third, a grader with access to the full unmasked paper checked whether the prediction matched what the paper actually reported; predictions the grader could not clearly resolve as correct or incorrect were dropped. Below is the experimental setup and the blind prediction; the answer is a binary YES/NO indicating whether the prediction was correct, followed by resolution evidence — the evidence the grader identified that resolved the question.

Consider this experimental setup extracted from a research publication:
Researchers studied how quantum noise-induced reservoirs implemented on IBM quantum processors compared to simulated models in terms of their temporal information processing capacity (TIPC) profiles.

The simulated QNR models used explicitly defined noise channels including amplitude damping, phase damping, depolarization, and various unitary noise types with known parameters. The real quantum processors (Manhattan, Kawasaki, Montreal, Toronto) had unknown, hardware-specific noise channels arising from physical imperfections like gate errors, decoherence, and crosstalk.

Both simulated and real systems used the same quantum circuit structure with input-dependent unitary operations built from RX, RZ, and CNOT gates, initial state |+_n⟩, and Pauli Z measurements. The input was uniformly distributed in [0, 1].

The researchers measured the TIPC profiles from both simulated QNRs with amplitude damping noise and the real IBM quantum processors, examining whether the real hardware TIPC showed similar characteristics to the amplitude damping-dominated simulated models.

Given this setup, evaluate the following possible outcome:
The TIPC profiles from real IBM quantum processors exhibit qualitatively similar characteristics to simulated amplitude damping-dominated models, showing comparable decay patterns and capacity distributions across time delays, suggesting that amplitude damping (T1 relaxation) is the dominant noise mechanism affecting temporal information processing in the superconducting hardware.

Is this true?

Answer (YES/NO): NO